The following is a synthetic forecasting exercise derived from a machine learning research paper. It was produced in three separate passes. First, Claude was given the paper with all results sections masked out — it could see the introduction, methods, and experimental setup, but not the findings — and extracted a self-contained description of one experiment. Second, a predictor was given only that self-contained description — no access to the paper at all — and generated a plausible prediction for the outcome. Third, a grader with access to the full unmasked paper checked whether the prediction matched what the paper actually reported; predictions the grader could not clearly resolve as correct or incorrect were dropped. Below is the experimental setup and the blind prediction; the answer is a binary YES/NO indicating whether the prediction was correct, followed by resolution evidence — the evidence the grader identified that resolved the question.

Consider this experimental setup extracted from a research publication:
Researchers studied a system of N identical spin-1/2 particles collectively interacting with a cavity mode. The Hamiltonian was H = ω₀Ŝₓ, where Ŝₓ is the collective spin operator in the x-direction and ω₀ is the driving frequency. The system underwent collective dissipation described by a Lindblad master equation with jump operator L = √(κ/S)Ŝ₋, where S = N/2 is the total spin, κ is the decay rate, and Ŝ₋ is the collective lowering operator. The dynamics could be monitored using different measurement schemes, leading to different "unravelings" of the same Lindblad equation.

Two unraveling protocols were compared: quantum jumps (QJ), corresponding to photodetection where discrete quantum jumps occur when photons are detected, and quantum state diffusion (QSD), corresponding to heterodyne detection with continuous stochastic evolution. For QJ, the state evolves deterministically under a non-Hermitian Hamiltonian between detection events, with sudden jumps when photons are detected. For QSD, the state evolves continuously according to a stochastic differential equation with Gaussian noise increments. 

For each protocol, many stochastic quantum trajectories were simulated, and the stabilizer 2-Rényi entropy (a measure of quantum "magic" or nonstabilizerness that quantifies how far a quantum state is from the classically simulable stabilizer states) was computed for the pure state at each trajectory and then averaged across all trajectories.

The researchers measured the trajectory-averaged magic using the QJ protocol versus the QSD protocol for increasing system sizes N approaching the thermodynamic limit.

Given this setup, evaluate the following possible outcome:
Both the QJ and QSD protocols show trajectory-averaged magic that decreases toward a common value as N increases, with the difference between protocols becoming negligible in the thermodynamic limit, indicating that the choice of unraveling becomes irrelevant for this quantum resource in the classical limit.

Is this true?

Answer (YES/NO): NO